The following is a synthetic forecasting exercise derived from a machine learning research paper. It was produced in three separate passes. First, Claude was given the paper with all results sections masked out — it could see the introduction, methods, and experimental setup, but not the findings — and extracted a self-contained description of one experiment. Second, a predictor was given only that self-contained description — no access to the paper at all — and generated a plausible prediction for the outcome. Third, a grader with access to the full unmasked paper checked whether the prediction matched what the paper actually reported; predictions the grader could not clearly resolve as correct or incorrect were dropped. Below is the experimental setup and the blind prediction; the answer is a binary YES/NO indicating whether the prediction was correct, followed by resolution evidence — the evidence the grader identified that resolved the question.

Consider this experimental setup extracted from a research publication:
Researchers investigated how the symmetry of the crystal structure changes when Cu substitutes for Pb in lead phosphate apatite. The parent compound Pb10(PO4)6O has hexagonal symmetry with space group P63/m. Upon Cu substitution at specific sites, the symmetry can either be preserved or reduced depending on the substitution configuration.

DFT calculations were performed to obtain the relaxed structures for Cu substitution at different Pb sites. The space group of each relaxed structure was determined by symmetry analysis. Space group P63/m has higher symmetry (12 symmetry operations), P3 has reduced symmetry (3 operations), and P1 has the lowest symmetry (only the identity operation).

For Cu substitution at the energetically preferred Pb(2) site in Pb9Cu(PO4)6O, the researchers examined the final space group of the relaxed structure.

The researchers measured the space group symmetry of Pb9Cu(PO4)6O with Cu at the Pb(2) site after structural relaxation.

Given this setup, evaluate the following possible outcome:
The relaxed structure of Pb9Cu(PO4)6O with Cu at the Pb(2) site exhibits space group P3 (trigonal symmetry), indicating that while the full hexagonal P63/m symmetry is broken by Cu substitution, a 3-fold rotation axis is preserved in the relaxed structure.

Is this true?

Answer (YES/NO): NO